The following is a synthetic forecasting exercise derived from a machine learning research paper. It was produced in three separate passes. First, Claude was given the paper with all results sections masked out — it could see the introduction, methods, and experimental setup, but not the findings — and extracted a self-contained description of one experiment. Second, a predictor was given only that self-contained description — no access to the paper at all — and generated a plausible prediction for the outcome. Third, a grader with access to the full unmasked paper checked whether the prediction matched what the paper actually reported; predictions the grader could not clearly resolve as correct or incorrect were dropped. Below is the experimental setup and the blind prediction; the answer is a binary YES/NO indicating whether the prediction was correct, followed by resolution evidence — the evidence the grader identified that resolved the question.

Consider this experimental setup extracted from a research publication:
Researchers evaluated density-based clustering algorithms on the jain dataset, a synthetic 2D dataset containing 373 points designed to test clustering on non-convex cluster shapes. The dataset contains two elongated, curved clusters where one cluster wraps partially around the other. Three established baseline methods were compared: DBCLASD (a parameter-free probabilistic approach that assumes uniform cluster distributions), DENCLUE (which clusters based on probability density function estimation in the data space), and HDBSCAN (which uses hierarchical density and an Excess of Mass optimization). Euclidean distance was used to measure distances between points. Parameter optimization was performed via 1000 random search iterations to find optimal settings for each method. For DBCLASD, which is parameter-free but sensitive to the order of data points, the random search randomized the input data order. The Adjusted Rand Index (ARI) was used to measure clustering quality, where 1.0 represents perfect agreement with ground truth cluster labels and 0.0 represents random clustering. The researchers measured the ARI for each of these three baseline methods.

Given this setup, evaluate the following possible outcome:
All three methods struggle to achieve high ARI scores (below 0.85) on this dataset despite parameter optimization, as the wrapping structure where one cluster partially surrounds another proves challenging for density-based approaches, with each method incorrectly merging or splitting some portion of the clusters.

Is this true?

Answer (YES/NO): NO